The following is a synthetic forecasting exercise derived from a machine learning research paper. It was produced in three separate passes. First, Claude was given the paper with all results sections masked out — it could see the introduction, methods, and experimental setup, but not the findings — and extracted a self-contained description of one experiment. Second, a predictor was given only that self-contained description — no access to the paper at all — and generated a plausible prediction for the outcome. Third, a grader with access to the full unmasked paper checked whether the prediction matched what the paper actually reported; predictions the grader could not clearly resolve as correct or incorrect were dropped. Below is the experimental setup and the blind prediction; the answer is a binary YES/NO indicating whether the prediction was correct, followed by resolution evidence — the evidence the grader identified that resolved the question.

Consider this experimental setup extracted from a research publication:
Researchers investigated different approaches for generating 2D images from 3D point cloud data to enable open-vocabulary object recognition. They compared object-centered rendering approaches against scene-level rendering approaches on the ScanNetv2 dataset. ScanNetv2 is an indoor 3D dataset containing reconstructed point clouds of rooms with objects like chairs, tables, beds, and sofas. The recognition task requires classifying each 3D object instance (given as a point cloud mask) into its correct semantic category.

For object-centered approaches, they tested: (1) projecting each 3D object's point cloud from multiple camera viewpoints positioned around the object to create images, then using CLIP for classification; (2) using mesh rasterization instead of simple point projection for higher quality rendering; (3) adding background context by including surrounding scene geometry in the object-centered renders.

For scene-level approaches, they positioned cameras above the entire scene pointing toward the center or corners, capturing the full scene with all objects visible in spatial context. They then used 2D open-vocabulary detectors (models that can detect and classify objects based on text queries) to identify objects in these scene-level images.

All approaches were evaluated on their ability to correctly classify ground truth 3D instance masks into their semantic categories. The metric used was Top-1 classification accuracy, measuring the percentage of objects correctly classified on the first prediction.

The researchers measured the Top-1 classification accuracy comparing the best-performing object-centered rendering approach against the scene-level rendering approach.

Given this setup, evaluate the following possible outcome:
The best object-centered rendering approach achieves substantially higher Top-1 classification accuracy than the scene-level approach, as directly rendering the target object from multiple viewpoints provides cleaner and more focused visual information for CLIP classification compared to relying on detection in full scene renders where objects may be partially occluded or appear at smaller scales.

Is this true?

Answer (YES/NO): NO